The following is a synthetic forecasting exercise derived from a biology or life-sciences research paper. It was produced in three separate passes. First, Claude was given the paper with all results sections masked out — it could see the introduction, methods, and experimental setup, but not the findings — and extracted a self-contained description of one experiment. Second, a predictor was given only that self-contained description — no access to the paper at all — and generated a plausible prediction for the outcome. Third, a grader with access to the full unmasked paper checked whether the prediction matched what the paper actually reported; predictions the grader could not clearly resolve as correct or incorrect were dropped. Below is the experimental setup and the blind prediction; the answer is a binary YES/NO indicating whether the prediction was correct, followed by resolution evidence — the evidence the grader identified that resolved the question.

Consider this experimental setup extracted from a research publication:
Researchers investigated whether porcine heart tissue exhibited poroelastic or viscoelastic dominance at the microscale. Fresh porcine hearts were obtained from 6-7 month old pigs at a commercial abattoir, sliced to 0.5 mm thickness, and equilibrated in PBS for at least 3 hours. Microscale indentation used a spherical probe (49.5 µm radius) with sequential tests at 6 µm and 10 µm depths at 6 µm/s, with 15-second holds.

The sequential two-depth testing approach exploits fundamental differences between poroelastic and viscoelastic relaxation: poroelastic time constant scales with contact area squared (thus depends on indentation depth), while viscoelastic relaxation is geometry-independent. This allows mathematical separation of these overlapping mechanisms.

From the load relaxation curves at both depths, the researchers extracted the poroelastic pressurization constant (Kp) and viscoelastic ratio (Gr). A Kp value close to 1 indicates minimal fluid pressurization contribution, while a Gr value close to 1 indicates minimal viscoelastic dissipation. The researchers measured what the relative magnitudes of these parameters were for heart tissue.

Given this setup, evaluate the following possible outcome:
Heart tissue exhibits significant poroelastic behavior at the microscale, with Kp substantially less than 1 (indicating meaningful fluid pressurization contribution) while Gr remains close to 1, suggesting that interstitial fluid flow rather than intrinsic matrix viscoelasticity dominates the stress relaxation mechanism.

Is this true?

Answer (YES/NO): NO